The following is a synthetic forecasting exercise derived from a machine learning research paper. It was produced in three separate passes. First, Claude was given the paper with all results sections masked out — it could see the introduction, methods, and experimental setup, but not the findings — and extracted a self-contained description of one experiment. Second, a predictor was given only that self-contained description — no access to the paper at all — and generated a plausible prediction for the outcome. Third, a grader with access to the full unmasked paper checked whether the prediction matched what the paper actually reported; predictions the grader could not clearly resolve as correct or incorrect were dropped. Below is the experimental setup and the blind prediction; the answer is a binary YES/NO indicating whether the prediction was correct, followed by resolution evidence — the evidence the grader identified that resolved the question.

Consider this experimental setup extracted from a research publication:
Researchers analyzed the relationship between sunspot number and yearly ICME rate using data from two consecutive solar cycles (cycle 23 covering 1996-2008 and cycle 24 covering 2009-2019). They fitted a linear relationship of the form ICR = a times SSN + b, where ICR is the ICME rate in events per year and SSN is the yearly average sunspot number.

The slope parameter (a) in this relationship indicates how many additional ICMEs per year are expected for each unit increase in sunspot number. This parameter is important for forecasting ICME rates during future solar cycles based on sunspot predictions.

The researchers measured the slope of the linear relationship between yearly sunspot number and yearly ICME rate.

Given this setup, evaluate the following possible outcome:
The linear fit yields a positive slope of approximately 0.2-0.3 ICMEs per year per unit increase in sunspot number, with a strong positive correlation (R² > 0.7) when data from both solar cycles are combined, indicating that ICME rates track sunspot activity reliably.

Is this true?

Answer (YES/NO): YES